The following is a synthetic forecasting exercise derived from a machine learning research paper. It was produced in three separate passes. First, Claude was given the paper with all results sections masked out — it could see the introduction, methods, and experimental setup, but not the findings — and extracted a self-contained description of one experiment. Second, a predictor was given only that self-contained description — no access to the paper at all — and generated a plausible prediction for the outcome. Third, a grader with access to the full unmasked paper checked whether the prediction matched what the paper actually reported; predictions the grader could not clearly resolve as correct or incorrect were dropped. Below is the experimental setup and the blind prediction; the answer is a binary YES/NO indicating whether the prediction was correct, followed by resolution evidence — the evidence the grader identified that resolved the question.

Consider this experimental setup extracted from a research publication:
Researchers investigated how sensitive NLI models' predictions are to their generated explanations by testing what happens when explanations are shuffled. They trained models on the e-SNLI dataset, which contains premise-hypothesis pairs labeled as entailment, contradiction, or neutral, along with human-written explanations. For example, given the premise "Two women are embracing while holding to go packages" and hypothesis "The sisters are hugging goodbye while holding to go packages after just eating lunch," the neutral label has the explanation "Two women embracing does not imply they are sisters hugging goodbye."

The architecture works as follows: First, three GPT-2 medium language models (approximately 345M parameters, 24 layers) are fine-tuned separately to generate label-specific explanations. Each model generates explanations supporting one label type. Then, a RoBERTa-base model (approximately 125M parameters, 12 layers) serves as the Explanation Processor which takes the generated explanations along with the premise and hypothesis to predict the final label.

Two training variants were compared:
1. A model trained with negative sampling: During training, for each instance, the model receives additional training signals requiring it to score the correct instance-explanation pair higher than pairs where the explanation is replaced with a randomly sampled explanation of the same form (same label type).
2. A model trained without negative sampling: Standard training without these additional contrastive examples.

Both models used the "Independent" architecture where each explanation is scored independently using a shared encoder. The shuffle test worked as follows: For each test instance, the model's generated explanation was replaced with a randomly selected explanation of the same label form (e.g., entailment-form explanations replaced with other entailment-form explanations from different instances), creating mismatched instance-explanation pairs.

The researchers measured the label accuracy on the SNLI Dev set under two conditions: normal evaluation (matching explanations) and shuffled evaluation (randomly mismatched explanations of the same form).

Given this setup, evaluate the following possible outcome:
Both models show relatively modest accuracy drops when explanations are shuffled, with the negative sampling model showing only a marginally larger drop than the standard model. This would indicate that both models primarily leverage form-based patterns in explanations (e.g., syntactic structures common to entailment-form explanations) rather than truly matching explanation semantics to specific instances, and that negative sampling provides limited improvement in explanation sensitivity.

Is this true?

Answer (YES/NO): NO